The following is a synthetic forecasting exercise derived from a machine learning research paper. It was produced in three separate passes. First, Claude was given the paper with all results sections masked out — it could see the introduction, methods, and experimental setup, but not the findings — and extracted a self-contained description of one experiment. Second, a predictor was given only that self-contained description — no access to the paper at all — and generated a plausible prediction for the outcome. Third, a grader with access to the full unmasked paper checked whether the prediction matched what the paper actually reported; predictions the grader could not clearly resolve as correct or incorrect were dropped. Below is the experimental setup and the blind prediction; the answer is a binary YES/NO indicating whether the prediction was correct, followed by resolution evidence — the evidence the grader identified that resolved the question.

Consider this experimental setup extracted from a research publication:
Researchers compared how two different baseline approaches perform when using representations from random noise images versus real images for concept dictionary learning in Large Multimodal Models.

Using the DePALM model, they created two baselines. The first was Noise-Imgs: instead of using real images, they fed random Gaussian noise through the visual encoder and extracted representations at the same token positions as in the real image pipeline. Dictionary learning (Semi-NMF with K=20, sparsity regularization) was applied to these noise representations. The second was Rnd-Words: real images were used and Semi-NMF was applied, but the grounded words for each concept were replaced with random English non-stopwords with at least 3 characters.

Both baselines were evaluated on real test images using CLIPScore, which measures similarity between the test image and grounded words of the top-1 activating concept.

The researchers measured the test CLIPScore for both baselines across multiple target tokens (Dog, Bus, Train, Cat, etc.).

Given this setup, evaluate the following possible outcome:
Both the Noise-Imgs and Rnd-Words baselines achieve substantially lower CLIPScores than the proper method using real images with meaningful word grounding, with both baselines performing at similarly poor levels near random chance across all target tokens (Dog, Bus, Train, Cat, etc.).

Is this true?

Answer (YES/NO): NO